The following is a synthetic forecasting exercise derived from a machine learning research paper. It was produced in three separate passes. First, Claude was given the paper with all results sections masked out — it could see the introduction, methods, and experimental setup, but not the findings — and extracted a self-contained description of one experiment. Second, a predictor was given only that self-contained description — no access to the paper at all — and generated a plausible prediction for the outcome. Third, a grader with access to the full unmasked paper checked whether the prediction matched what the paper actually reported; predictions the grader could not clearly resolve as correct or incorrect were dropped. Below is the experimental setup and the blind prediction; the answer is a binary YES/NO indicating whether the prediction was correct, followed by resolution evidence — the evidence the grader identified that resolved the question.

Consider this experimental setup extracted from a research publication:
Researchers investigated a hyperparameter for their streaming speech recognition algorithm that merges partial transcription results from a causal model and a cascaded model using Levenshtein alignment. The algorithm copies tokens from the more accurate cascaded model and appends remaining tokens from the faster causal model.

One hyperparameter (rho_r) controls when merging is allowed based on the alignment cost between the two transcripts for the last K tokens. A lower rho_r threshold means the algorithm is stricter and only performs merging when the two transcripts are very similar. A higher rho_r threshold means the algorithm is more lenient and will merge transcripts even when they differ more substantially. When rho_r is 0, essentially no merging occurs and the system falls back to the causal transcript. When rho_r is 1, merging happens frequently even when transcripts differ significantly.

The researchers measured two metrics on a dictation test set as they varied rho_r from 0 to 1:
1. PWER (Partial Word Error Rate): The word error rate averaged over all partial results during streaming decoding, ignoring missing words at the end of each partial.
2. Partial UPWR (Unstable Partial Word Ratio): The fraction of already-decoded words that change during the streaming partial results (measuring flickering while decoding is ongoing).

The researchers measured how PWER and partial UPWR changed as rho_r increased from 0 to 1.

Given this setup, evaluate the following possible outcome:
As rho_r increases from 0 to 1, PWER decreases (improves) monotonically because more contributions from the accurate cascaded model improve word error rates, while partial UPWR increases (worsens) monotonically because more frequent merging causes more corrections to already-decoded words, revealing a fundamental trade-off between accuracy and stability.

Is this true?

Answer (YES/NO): YES